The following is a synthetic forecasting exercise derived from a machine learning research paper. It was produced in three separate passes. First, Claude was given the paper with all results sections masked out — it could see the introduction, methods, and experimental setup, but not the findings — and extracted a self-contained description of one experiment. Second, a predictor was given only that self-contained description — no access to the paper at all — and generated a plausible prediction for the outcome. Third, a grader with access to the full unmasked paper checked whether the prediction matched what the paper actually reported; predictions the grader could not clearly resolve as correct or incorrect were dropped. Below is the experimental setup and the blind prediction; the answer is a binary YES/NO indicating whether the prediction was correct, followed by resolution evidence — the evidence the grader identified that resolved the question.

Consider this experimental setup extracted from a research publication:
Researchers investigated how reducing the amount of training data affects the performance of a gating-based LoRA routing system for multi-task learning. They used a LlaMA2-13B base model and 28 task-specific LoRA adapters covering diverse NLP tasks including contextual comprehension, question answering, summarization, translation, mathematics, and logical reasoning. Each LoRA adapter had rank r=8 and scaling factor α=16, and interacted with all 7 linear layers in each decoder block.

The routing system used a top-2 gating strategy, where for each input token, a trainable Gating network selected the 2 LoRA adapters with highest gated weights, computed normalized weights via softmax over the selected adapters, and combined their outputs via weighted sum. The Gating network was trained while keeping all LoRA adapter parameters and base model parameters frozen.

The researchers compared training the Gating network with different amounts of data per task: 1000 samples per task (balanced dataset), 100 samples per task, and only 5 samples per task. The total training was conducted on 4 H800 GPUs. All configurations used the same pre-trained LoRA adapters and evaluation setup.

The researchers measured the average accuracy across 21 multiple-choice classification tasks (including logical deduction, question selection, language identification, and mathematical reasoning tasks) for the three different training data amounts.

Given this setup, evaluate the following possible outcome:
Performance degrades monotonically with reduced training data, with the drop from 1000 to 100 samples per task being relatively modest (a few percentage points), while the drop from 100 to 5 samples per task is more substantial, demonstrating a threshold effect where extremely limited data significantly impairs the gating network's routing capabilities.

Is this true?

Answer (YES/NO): NO